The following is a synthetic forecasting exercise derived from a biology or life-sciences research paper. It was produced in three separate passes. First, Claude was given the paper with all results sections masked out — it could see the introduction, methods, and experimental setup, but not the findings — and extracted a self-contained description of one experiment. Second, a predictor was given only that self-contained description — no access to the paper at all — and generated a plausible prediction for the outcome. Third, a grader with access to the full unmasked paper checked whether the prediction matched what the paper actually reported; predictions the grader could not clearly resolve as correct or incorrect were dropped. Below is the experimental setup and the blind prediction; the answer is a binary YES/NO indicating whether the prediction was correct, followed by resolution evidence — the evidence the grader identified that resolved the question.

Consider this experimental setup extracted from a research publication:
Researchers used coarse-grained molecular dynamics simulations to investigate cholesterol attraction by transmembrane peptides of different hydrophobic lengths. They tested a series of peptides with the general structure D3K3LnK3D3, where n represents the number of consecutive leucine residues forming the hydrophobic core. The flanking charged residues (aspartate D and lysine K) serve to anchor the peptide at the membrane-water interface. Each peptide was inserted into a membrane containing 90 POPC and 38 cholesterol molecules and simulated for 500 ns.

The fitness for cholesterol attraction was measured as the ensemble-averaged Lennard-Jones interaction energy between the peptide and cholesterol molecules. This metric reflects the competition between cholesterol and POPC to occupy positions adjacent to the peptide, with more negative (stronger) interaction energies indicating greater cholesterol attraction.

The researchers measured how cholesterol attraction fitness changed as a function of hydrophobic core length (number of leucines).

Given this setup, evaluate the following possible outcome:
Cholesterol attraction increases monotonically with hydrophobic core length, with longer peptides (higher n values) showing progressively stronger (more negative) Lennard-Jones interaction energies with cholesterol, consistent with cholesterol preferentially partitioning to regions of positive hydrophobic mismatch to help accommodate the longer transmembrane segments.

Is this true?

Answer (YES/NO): NO